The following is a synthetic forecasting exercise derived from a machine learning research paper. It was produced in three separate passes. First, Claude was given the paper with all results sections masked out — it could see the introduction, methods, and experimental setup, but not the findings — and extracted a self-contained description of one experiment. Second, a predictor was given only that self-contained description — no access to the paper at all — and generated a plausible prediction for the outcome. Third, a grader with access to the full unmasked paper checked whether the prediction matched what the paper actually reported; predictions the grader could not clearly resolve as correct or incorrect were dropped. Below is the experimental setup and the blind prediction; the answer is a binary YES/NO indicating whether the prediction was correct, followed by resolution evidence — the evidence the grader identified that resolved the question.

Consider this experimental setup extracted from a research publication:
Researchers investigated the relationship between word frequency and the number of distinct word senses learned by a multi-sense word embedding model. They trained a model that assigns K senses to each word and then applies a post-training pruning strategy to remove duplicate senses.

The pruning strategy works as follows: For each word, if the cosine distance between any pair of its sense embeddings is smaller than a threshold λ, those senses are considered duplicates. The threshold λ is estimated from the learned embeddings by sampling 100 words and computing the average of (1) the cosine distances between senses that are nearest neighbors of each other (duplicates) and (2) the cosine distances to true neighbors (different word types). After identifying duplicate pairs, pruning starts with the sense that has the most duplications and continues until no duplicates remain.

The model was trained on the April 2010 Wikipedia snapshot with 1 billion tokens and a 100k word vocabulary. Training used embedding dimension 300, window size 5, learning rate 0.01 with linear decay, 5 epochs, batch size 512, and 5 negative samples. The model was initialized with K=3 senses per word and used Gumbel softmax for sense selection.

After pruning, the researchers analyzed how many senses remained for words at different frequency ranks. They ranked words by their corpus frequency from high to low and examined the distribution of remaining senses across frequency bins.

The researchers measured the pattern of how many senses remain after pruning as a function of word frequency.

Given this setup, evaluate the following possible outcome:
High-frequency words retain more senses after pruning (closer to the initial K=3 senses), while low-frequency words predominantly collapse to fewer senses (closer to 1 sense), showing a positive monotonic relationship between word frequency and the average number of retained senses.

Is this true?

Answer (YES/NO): NO